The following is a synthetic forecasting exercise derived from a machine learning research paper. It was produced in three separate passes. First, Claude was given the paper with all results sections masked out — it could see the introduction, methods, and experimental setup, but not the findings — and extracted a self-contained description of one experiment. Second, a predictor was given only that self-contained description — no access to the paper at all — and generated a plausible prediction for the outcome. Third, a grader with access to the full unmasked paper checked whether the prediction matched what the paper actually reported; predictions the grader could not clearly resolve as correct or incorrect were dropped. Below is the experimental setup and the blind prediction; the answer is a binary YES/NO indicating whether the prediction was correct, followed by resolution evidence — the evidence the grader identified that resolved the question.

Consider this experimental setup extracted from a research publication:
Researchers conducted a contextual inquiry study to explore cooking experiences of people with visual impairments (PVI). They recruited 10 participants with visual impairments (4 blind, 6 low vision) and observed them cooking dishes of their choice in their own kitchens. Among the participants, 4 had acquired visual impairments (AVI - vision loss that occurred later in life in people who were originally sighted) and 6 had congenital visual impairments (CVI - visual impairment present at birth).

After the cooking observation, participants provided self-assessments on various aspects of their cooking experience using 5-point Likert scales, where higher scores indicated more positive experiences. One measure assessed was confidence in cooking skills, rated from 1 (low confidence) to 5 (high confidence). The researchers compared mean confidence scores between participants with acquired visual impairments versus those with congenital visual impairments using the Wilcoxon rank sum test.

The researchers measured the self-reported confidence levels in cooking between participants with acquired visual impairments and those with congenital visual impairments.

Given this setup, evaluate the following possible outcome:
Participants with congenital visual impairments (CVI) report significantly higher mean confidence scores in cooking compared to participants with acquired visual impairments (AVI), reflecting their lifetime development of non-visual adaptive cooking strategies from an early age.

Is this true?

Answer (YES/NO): YES